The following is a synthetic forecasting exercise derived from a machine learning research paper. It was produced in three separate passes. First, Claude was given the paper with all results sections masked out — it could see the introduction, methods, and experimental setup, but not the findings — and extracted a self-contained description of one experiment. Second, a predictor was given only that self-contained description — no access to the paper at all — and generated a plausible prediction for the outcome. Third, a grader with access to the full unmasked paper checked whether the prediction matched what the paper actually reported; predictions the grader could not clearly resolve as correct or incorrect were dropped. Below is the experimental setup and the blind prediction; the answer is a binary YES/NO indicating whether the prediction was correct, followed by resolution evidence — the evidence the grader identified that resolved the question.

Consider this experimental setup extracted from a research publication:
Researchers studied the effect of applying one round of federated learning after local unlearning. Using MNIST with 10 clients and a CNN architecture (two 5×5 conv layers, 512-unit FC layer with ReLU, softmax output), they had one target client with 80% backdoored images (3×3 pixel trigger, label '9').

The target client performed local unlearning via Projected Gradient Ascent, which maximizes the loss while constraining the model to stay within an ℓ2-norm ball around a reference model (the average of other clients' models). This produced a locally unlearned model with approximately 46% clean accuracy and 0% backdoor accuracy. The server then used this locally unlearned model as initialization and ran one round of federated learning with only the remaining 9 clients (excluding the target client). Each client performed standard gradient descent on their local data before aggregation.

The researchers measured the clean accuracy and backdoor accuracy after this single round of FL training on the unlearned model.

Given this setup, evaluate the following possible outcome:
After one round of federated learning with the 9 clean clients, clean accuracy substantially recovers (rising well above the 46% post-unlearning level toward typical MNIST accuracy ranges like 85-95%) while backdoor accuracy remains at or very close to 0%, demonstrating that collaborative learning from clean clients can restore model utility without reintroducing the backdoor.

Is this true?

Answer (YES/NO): NO